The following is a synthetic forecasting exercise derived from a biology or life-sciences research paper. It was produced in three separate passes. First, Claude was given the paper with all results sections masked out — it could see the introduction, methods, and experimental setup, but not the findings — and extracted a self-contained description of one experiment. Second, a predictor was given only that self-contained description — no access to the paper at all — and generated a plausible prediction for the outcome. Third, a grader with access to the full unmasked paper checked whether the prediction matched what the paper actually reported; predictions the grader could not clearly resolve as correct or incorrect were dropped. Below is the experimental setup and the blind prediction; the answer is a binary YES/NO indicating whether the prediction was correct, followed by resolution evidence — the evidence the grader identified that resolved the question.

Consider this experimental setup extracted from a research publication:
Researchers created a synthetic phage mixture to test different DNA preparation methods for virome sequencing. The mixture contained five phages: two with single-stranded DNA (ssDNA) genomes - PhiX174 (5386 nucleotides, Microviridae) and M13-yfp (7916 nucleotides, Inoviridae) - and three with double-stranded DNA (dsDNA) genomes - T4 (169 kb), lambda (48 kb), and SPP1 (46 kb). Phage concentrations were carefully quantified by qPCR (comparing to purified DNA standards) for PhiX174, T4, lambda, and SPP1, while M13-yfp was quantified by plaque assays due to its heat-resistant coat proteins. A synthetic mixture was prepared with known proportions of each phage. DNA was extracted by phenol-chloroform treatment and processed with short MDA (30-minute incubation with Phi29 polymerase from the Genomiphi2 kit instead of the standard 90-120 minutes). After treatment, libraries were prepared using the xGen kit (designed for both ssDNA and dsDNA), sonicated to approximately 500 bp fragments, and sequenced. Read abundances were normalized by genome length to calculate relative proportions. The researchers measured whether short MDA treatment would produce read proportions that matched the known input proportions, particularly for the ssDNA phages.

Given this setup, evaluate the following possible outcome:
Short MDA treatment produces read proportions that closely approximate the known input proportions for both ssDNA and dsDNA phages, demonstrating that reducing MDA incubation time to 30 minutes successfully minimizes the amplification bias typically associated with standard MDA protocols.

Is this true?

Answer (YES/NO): NO